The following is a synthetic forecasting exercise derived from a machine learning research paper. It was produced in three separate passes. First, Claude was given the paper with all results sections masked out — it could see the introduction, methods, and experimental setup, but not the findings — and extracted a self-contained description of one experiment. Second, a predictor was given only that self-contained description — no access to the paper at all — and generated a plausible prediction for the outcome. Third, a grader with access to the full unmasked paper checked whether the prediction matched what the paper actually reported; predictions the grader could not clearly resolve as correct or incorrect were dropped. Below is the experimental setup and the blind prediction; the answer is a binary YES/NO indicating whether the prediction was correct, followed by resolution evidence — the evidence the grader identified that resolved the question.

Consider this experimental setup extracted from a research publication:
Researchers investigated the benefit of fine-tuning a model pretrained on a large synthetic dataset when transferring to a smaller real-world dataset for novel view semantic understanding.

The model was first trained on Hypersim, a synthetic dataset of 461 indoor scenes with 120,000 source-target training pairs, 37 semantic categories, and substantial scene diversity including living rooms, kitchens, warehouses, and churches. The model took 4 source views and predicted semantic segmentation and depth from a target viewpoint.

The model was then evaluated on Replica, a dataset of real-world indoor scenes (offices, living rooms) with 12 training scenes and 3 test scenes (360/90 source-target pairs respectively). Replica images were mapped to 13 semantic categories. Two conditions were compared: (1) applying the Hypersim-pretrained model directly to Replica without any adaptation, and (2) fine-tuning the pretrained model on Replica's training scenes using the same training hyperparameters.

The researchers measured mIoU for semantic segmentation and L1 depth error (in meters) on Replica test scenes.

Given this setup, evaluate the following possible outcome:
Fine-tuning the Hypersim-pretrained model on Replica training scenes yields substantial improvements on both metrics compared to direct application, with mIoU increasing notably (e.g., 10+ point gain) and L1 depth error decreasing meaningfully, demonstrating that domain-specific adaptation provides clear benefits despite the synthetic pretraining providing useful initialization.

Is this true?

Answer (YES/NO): YES